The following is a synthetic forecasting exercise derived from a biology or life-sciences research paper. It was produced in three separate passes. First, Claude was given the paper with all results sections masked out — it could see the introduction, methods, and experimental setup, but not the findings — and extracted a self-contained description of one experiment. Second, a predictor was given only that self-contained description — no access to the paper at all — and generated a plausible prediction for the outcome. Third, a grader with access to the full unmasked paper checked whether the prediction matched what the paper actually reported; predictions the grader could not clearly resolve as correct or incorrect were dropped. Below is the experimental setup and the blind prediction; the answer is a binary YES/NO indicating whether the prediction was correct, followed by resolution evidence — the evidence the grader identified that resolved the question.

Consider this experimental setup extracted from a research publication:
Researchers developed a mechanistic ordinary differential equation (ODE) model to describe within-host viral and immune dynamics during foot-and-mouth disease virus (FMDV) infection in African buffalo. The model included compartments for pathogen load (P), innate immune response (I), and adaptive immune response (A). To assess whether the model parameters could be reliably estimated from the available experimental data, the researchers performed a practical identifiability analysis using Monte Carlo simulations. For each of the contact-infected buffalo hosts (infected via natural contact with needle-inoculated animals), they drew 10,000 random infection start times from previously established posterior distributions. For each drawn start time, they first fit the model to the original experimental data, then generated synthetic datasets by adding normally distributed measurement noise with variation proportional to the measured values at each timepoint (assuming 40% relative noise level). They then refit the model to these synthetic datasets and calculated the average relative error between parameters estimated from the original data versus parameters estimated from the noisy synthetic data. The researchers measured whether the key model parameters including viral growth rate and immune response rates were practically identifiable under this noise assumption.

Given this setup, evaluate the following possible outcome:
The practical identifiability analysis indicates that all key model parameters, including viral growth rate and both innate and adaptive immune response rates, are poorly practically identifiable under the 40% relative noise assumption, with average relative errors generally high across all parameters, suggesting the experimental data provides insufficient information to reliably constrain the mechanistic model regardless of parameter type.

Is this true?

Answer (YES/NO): NO